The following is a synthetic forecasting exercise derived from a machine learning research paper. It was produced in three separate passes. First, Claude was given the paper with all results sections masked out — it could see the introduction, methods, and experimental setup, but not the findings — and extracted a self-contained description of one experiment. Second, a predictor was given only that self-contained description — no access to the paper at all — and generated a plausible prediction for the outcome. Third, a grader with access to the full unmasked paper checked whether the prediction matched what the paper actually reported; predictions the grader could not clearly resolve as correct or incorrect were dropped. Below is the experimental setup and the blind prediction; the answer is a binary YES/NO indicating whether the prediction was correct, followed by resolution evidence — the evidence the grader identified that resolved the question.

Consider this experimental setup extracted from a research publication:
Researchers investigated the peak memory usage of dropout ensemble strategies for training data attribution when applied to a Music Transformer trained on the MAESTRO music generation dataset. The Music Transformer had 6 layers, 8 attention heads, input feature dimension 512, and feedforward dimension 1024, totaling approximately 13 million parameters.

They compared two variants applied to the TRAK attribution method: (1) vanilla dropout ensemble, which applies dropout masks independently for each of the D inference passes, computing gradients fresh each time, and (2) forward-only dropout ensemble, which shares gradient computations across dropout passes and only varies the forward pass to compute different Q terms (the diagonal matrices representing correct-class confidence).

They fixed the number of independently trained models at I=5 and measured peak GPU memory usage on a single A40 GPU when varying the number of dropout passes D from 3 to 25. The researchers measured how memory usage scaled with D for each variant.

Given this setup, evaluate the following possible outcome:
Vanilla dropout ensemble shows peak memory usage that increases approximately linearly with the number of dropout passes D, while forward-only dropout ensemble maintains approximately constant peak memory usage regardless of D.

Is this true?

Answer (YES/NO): NO